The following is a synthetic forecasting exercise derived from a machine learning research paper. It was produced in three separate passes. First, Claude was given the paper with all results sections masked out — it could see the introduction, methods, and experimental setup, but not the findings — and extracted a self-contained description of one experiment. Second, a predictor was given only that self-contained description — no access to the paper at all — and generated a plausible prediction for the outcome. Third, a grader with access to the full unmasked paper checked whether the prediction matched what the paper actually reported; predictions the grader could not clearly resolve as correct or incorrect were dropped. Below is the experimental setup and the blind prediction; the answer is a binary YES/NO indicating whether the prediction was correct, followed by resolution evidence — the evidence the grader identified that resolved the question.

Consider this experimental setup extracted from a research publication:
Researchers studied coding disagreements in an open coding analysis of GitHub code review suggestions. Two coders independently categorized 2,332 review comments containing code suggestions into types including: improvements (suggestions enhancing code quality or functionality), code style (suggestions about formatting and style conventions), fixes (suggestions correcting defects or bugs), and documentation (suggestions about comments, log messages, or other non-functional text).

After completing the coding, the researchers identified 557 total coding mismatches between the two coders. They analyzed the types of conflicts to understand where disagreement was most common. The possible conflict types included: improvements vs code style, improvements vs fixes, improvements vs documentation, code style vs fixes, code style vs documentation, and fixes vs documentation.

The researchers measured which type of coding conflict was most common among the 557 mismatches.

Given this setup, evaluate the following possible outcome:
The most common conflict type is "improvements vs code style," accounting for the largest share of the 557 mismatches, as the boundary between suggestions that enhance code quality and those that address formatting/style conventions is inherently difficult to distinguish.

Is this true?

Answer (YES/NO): YES